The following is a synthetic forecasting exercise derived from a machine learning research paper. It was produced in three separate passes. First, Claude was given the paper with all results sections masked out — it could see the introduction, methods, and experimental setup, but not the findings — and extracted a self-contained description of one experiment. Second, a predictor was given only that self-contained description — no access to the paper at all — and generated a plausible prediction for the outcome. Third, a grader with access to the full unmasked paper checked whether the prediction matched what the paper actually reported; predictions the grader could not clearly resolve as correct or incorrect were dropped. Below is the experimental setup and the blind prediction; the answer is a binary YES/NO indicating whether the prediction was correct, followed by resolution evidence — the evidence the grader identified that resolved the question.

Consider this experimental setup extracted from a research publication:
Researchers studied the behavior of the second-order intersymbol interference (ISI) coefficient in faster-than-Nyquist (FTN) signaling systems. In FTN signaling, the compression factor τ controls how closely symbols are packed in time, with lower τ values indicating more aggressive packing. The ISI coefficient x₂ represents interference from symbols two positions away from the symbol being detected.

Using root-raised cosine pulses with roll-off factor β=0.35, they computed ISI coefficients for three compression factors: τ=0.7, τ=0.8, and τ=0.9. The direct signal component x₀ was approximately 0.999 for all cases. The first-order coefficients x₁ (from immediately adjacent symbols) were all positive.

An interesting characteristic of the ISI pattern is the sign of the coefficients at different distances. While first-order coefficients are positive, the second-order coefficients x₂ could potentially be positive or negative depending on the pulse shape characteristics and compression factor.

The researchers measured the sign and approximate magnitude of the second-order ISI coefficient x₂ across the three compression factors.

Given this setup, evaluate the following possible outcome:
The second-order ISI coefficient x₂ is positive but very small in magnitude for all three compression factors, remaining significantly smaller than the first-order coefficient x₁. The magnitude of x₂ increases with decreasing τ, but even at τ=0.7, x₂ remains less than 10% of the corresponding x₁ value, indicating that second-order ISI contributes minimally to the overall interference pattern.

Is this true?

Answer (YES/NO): NO